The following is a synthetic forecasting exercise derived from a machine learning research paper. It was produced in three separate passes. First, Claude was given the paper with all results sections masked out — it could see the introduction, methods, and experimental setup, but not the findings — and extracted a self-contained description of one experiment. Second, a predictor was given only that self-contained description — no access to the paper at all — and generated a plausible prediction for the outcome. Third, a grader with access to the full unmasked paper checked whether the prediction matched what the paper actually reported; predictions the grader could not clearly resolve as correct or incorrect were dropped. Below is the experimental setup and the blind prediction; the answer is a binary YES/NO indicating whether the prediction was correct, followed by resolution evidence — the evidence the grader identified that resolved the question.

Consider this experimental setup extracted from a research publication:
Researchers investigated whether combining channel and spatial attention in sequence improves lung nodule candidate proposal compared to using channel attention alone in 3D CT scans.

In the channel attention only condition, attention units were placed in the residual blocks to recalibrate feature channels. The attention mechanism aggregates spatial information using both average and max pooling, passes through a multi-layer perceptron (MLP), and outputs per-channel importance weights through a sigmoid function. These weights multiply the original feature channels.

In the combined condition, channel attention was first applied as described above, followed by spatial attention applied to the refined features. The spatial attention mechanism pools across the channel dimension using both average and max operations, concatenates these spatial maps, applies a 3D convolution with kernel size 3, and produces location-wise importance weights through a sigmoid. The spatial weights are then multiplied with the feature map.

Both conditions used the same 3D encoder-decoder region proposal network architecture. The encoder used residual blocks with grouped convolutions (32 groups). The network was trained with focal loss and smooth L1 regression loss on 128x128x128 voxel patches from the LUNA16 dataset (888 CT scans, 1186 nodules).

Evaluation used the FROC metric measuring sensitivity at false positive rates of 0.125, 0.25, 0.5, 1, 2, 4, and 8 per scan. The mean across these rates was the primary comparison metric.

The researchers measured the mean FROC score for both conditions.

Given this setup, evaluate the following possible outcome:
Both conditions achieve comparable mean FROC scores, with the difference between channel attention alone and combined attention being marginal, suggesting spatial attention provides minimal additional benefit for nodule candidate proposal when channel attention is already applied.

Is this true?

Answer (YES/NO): NO